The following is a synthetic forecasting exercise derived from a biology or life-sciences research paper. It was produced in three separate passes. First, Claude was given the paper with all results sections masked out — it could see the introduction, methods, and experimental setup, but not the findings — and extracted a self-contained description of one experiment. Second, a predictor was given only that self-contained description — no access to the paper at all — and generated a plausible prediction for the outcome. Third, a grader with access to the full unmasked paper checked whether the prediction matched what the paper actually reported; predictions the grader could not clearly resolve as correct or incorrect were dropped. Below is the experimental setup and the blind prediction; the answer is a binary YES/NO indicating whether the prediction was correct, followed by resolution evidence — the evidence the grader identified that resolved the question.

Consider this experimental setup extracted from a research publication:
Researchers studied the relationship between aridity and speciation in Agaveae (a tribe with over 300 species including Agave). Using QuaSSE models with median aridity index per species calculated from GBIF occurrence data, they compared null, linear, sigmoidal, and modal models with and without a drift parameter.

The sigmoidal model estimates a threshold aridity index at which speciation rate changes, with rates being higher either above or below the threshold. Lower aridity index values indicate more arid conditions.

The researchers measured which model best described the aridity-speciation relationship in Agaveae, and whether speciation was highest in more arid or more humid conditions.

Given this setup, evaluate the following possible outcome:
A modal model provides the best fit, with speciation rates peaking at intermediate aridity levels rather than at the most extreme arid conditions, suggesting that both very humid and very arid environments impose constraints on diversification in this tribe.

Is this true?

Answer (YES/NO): NO